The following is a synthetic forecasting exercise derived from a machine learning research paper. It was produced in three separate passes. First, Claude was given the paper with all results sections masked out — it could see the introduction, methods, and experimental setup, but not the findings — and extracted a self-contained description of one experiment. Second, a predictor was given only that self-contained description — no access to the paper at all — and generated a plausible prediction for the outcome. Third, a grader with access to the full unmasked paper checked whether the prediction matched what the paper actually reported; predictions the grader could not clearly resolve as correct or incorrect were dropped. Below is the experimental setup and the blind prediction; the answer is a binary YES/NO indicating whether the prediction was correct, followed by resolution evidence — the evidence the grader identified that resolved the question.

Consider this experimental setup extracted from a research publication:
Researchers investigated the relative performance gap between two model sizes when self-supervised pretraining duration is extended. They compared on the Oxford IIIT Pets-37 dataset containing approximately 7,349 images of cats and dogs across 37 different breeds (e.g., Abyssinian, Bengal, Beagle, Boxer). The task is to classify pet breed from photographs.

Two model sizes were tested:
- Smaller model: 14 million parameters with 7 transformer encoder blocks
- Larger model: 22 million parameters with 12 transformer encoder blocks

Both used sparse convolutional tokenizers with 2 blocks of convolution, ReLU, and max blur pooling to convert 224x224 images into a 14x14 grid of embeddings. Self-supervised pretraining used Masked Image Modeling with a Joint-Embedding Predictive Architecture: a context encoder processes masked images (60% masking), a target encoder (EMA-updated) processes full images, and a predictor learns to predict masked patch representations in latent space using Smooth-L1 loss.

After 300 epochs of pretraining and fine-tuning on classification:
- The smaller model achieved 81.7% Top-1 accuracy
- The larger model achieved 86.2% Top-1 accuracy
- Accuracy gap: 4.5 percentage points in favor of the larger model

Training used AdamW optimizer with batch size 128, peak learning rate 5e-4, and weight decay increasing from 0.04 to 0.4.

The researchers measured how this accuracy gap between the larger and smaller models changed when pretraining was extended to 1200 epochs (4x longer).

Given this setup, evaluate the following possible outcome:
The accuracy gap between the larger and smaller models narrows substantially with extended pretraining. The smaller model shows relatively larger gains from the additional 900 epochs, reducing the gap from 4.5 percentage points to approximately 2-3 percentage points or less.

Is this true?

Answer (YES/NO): YES